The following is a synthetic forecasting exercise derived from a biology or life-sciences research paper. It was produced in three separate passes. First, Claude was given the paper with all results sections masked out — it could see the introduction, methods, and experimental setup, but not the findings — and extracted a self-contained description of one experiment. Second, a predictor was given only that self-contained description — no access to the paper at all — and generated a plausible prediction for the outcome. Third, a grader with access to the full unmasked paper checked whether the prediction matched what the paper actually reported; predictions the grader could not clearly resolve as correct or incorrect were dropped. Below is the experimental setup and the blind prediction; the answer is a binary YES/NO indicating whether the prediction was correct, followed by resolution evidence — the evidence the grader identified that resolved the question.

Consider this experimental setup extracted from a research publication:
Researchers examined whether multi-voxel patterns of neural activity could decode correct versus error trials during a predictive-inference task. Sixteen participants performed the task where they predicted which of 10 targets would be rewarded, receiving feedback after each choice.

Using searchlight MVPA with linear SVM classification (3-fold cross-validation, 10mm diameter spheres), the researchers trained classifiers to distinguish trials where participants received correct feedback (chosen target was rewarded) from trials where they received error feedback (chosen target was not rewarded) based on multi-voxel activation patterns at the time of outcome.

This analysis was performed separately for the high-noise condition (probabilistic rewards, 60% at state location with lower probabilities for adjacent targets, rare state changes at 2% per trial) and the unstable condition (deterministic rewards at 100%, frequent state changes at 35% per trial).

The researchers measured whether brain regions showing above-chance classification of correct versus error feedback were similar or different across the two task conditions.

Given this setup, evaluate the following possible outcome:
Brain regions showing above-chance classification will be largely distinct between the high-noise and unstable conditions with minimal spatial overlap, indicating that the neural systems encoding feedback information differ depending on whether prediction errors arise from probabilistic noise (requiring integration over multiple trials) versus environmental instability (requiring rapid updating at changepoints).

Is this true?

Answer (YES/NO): NO